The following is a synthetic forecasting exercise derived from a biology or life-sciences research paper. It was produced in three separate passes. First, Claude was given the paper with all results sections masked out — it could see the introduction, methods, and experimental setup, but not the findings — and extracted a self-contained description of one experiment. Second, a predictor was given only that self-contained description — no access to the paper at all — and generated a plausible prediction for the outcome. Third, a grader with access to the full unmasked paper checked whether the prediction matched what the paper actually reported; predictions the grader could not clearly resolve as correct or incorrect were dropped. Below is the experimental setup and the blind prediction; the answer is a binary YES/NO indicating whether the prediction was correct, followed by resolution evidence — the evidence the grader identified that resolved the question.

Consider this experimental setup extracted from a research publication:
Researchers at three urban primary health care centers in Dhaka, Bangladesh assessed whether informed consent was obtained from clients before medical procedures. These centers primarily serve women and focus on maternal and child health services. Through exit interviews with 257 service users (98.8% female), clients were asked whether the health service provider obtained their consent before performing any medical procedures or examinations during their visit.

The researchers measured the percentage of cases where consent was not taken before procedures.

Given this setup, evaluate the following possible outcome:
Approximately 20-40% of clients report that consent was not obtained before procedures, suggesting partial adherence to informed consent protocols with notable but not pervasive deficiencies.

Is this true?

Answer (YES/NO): NO